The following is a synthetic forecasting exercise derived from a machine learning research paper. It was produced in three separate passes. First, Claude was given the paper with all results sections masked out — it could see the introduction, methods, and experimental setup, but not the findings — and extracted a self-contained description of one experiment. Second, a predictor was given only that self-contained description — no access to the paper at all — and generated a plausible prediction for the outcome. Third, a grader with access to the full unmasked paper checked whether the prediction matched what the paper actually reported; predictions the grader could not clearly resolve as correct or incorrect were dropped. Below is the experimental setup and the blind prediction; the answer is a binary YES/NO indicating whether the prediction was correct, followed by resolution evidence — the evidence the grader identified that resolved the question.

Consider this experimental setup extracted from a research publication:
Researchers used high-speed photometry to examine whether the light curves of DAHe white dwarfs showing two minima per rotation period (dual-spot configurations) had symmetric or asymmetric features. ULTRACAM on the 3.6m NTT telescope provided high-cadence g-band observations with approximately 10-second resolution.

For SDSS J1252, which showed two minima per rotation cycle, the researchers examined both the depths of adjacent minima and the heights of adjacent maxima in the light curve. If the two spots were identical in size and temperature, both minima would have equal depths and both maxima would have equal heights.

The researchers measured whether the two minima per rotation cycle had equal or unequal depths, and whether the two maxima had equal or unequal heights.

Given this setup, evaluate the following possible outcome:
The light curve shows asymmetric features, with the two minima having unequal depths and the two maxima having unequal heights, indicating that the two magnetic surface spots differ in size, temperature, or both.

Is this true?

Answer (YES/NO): YES